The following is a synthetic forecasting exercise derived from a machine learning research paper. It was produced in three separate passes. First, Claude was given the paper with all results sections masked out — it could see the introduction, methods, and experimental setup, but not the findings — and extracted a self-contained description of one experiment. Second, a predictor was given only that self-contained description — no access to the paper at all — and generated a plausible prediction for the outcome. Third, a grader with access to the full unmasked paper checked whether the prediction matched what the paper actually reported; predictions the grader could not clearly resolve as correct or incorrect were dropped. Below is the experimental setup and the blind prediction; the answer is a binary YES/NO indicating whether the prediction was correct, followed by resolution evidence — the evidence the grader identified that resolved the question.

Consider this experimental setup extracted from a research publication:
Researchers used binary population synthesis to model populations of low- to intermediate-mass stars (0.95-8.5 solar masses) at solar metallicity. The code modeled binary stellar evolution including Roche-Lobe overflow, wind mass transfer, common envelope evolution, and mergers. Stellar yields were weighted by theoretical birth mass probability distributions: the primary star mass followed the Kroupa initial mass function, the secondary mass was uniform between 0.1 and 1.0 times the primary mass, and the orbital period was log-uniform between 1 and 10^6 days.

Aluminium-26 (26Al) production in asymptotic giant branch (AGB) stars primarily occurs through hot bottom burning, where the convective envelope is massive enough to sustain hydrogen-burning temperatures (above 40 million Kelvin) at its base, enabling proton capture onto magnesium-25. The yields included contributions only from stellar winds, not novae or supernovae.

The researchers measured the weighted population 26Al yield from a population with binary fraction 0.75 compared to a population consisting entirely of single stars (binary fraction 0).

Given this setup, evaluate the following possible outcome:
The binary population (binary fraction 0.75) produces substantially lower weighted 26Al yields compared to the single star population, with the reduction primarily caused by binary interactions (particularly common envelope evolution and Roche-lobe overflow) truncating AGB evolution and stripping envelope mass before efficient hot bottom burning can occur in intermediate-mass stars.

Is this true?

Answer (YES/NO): NO